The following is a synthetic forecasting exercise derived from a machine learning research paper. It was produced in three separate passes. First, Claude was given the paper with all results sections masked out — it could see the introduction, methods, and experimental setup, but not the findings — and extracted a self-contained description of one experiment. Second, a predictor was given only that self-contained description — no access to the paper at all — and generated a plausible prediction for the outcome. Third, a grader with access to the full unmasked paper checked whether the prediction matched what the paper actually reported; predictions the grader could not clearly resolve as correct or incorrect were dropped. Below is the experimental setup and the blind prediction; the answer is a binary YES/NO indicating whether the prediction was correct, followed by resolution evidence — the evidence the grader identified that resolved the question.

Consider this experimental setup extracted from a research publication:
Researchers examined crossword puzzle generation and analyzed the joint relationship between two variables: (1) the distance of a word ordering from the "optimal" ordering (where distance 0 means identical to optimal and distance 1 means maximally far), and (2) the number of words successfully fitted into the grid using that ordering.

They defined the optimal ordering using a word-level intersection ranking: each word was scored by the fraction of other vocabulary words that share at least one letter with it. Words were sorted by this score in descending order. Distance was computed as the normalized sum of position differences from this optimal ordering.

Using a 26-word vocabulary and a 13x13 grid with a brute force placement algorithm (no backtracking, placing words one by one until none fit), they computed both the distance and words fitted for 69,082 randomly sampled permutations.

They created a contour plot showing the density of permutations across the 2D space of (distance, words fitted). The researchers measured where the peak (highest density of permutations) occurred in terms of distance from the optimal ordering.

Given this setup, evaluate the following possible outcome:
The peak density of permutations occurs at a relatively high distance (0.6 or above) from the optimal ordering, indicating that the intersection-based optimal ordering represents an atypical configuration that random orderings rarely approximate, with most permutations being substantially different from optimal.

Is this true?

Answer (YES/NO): YES